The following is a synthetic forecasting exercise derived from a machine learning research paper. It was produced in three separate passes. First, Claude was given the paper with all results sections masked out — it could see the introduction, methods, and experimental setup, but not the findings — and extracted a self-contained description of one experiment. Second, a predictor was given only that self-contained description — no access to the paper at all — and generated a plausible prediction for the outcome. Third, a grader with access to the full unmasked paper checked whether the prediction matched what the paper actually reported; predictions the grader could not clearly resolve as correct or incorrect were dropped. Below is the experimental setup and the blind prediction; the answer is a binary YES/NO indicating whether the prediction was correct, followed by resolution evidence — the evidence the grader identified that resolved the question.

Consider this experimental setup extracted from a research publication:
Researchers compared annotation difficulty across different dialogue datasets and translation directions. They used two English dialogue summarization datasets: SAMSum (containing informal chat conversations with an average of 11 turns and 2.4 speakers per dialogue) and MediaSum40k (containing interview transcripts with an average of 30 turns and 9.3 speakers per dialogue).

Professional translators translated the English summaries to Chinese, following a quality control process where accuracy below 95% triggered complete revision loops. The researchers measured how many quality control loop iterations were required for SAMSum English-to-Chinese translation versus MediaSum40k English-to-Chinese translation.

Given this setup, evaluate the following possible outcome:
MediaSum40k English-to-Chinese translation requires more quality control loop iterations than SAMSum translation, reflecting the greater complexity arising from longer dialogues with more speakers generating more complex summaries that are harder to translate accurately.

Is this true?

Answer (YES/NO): NO